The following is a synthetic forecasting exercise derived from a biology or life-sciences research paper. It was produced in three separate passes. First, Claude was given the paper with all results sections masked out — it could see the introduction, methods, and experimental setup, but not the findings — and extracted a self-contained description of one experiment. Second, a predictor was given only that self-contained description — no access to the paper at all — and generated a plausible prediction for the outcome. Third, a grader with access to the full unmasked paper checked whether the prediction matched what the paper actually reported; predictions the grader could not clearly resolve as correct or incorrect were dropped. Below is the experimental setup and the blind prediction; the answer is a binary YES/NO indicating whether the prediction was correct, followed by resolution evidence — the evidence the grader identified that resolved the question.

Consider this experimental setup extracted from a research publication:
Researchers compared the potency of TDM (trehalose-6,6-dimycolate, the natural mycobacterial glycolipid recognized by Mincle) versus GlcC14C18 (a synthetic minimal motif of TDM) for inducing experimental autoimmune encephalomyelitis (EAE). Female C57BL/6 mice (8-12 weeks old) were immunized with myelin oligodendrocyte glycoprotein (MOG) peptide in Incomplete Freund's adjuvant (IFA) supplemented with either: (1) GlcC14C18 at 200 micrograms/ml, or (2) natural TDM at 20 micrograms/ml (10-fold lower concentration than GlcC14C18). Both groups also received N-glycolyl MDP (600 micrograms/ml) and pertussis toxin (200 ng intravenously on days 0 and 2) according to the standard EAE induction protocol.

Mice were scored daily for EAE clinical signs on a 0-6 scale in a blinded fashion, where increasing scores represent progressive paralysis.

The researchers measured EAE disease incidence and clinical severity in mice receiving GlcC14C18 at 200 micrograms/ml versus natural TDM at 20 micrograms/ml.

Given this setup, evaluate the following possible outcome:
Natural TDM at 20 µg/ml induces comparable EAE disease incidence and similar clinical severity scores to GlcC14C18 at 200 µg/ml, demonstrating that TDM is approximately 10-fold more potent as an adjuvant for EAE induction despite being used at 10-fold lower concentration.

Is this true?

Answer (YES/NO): NO